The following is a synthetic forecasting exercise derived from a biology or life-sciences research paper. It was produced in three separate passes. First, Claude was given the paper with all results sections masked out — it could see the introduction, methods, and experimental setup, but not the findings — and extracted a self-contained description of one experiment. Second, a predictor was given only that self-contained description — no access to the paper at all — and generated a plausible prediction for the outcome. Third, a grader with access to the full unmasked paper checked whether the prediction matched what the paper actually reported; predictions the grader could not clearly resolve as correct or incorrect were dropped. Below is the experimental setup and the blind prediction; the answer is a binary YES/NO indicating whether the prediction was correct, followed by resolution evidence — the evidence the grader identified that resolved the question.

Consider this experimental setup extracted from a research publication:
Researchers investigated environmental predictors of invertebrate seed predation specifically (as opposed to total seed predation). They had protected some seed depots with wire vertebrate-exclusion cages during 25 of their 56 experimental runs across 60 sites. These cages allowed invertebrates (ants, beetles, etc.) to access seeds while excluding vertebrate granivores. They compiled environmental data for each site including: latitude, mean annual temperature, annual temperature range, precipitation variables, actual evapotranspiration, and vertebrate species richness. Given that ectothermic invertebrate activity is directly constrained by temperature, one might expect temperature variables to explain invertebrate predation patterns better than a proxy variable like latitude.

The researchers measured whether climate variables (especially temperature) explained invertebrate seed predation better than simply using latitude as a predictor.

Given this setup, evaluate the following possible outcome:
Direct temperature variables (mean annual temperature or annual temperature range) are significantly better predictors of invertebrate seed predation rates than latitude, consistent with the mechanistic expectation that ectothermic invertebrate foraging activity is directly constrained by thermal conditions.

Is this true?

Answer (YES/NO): NO